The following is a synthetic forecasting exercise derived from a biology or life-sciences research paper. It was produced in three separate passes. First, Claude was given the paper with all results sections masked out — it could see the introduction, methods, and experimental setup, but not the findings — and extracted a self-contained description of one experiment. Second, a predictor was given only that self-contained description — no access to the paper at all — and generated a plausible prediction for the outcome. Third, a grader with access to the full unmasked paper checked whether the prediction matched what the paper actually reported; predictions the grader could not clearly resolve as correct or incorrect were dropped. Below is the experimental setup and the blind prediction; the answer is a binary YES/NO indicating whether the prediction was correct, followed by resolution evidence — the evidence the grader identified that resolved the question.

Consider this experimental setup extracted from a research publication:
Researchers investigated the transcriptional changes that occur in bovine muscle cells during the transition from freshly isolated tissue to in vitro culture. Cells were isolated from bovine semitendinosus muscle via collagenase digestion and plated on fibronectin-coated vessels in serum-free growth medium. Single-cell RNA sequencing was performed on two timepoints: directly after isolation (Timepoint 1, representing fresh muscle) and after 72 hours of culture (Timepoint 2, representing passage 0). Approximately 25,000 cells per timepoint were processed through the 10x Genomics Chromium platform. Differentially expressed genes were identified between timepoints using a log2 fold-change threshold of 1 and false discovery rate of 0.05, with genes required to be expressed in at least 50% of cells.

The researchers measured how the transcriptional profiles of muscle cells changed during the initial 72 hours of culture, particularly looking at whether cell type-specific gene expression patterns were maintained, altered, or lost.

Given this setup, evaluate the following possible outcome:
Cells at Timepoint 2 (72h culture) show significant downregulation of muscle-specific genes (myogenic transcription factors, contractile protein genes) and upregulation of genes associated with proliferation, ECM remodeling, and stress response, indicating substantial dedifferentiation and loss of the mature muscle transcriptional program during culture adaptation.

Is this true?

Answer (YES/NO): NO